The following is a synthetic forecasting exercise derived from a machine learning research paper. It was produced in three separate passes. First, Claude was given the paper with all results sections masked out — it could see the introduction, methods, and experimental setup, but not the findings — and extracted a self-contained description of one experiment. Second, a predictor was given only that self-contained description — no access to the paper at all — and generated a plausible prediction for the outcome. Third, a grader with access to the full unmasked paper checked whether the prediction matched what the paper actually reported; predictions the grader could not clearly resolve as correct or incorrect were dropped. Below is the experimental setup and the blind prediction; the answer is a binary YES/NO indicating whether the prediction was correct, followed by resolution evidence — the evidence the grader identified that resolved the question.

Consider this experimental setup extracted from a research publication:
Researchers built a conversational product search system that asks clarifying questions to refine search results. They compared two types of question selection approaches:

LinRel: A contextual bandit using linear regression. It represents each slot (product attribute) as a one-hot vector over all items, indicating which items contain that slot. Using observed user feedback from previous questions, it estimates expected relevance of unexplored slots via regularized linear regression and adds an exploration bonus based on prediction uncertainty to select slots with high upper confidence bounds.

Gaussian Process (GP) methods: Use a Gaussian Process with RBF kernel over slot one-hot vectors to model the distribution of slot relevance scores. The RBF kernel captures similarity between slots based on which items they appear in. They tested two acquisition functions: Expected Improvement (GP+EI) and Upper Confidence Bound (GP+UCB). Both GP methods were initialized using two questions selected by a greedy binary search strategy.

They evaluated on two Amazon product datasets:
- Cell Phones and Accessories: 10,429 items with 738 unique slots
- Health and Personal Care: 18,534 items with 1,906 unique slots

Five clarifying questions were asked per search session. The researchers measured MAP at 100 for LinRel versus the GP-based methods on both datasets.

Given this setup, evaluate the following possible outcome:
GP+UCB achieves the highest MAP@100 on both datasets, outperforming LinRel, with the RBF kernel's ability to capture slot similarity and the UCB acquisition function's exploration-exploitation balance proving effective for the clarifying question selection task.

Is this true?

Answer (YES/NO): NO